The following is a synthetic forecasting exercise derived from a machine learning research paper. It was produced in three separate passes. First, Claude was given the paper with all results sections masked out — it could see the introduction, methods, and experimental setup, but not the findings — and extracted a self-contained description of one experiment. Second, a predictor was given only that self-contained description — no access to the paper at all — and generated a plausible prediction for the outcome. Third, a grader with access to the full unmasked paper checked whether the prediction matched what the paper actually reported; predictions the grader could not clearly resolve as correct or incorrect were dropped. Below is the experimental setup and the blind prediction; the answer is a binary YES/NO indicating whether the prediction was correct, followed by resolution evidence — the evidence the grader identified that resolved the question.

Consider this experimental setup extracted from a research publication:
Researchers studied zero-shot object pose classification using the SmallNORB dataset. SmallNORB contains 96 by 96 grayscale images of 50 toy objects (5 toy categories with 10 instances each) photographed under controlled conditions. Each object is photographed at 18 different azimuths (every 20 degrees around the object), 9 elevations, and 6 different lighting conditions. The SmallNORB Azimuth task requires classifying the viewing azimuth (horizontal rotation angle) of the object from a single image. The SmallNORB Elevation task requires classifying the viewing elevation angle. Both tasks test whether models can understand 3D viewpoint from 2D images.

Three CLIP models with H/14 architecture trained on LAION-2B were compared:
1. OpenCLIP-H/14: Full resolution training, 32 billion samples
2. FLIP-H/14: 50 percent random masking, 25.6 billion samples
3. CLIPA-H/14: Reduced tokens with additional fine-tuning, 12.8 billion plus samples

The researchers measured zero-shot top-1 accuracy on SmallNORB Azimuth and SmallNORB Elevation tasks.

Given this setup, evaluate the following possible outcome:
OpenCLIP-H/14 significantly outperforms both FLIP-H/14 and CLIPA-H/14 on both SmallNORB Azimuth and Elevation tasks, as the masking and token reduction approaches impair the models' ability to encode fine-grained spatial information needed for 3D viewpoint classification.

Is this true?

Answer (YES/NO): NO